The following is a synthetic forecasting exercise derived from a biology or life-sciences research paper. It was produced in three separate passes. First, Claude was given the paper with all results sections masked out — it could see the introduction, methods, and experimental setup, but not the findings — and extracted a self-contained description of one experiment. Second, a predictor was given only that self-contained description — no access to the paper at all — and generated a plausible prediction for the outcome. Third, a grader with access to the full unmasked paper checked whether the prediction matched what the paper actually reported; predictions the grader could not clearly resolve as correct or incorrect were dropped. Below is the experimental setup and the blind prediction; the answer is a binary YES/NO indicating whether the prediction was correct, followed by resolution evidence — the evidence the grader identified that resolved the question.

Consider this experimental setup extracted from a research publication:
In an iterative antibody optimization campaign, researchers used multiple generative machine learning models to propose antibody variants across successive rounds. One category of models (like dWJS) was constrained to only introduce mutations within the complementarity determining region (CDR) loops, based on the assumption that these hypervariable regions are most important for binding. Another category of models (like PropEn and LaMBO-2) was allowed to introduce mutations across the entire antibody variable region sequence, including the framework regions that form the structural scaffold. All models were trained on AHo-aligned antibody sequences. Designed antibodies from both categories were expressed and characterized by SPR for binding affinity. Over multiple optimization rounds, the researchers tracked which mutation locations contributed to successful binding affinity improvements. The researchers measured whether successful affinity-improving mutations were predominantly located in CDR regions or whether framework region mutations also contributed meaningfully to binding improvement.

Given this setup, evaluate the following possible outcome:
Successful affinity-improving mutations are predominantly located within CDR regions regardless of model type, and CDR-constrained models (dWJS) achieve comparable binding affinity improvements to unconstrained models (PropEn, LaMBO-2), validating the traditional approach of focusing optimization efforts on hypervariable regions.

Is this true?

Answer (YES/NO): NO